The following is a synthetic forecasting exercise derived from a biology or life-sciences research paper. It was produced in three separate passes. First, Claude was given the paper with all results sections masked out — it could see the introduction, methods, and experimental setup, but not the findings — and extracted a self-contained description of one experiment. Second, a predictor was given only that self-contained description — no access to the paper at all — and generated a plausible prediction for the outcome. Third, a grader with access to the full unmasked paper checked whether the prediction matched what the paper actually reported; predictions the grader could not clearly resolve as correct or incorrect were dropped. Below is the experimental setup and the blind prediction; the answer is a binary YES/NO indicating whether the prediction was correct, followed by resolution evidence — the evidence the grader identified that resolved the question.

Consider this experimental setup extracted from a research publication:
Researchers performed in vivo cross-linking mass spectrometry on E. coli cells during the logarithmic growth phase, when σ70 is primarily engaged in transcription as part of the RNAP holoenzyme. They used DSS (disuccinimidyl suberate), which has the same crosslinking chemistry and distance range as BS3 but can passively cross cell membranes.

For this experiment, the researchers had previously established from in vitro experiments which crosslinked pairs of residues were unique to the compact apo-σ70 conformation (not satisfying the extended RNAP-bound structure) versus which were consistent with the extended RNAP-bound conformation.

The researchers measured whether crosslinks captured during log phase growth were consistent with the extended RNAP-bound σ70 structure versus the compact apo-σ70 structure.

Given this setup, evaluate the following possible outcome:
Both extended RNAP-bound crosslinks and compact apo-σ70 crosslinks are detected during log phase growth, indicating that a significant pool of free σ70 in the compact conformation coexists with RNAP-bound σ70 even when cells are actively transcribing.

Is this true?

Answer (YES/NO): NO